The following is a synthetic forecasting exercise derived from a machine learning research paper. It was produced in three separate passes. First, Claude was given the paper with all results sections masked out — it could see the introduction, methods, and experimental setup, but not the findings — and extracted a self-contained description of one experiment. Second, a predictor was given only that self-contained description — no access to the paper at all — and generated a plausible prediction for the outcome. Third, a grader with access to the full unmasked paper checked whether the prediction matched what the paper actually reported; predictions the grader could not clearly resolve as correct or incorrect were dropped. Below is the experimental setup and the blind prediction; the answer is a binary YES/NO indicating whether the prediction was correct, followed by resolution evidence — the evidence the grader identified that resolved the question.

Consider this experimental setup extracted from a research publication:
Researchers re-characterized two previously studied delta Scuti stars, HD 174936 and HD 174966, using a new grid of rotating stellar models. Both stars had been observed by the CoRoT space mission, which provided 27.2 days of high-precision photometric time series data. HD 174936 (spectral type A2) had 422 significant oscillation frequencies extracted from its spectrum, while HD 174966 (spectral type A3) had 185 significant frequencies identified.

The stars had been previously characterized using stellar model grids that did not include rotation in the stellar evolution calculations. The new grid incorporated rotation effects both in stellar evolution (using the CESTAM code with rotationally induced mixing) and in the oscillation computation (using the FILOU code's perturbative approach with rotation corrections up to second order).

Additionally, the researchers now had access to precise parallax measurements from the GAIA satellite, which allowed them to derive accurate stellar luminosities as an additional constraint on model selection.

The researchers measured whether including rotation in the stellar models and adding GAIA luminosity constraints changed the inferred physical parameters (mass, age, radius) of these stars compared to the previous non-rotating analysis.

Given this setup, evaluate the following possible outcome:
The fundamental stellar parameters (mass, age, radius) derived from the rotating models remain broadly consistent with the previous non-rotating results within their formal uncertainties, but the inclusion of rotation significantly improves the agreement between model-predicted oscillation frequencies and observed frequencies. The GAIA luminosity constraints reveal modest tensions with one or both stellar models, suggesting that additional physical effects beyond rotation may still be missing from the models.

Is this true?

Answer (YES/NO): NO